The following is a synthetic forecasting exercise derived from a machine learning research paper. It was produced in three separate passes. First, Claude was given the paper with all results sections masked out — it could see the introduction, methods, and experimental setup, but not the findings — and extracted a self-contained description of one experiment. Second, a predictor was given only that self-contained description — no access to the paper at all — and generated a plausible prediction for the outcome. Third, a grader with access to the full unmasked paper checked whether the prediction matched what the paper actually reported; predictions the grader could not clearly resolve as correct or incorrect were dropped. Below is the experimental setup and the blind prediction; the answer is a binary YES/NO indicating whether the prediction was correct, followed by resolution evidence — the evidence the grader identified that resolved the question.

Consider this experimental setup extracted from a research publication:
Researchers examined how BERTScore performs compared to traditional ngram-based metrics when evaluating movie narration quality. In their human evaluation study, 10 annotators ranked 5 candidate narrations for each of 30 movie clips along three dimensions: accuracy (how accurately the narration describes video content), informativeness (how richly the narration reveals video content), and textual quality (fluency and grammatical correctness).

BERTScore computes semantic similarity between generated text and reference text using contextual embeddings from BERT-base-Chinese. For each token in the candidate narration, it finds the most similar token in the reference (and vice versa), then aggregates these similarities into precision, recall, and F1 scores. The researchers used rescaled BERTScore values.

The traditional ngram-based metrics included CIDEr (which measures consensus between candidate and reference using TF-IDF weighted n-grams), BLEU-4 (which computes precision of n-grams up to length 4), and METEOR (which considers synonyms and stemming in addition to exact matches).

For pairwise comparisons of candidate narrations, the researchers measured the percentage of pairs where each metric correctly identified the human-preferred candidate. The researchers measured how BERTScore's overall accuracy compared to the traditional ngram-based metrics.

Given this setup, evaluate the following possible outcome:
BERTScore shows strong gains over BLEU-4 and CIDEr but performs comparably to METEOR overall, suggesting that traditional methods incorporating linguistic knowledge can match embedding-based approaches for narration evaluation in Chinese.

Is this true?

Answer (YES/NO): NO